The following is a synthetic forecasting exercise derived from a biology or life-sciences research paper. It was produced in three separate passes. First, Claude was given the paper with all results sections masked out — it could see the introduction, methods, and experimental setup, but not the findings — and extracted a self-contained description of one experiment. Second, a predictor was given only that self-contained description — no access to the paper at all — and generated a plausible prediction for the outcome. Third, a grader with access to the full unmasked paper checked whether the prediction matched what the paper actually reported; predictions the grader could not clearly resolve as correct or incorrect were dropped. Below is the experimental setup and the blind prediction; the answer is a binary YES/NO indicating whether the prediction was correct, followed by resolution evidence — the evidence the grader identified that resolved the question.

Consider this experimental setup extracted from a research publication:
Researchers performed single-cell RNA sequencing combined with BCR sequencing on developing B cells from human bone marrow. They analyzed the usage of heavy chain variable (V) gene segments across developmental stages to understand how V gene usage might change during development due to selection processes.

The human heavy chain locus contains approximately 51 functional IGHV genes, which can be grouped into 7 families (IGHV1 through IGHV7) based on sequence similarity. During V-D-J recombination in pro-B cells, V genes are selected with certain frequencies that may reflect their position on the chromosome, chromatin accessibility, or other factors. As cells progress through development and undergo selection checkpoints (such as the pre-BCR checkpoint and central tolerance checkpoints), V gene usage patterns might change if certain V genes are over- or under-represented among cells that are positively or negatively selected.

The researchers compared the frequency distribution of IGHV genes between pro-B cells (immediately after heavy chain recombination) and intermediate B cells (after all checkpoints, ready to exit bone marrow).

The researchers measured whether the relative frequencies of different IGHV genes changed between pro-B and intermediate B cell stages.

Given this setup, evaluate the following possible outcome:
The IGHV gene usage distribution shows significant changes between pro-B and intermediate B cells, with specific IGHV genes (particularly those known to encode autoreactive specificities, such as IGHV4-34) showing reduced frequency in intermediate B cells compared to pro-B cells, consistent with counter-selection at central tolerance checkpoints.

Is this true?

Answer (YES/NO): NO